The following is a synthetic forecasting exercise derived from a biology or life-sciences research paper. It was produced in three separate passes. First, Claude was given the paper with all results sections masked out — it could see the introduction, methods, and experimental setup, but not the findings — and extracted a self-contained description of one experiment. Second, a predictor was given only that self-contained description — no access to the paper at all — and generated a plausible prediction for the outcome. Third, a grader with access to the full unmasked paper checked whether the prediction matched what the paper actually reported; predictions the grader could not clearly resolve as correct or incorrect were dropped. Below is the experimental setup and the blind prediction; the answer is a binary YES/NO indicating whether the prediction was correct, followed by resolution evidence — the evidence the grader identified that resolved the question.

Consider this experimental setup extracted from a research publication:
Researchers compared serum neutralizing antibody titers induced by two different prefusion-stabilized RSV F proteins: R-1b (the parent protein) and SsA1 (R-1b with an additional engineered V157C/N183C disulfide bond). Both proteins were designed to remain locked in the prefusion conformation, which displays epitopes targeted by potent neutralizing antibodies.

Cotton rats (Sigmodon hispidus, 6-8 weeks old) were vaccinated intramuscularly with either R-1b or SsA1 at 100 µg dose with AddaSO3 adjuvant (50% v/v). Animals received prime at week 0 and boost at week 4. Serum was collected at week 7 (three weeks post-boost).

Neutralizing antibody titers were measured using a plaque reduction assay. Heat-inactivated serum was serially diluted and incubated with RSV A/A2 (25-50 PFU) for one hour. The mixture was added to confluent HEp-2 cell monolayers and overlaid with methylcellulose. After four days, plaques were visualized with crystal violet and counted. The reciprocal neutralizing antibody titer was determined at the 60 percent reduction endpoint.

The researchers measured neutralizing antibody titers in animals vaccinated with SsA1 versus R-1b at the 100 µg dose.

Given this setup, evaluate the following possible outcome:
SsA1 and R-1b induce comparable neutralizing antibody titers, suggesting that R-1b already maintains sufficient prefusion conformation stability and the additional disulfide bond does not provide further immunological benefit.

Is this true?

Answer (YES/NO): YES